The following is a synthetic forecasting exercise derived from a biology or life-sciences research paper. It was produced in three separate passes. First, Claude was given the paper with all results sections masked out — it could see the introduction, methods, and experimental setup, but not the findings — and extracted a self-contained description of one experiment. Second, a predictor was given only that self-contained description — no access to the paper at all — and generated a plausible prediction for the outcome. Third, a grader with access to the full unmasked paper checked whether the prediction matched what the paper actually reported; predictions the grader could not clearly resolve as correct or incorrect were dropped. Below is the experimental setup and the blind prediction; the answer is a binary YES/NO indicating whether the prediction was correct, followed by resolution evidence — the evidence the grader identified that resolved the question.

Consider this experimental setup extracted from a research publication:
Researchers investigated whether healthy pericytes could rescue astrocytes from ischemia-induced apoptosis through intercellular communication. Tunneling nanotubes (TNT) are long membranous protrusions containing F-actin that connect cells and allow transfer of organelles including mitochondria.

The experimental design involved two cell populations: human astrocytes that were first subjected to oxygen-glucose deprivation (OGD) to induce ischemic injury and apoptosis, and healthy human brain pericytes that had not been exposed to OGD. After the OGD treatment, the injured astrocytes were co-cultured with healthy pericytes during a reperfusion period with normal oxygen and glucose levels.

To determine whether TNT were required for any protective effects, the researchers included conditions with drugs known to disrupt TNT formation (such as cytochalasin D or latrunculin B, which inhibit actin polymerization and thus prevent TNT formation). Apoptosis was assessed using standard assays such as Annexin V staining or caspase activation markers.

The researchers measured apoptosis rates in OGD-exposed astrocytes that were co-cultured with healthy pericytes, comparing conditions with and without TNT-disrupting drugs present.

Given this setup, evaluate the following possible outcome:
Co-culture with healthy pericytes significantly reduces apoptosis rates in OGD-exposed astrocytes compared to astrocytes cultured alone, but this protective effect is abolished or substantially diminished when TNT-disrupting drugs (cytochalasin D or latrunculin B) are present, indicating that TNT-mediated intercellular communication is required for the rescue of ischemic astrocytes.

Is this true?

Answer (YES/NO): YES